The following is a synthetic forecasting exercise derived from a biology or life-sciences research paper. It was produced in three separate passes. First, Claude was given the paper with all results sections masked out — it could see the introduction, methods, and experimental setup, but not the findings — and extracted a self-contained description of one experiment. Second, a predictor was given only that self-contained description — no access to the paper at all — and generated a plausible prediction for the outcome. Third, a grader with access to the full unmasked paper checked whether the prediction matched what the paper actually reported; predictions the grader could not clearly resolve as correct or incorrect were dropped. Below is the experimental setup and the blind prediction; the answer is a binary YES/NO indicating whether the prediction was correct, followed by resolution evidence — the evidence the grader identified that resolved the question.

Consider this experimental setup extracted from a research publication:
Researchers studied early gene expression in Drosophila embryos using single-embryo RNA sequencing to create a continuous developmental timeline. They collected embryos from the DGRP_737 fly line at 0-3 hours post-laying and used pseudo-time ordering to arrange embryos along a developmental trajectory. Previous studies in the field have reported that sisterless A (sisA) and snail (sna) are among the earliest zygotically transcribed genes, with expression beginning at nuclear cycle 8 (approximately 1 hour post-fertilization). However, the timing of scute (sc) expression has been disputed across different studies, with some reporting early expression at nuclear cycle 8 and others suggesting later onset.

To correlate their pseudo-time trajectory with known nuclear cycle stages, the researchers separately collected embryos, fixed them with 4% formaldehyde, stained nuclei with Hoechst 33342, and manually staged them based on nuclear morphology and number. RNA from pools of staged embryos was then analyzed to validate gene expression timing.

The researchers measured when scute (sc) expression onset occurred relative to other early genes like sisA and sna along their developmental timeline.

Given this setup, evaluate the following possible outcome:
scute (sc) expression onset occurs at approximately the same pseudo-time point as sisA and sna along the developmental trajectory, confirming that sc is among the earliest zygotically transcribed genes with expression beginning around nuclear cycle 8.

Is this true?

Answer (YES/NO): NO